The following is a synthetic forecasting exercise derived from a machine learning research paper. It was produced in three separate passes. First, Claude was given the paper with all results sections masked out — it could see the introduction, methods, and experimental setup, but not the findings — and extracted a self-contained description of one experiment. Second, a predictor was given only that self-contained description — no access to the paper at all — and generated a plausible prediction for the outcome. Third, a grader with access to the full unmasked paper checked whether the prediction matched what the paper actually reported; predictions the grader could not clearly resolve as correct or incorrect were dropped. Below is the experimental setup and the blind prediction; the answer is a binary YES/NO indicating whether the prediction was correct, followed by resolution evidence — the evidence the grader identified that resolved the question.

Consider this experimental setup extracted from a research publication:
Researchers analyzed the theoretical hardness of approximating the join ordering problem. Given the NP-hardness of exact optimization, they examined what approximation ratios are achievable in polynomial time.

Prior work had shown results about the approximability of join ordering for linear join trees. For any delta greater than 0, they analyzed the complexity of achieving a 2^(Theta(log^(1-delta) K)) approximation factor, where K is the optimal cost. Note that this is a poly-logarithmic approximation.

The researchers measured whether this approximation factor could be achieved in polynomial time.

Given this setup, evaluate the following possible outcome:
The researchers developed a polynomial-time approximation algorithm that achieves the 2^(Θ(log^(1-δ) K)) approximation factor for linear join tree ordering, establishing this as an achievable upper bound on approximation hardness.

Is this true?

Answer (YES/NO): NO